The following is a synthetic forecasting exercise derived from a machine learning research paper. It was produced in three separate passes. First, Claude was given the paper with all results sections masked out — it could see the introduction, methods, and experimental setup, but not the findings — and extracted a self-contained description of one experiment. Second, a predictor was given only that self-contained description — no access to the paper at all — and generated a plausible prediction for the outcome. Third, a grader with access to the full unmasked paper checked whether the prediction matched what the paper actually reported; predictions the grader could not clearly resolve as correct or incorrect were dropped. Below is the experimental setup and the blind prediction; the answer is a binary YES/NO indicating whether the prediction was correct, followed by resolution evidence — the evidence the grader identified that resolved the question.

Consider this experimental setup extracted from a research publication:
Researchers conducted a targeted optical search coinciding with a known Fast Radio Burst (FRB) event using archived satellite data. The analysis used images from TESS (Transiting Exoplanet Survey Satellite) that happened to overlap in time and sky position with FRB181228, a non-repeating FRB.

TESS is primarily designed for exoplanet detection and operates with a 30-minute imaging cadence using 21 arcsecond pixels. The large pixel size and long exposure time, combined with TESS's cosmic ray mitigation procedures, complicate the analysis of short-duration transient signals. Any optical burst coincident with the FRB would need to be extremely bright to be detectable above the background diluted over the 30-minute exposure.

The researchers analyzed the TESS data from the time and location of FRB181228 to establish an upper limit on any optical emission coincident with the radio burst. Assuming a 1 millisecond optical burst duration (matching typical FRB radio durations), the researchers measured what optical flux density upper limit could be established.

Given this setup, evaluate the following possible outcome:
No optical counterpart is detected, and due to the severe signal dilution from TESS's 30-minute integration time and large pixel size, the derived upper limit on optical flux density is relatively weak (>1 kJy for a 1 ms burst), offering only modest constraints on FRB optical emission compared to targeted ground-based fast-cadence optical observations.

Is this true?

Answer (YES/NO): YES